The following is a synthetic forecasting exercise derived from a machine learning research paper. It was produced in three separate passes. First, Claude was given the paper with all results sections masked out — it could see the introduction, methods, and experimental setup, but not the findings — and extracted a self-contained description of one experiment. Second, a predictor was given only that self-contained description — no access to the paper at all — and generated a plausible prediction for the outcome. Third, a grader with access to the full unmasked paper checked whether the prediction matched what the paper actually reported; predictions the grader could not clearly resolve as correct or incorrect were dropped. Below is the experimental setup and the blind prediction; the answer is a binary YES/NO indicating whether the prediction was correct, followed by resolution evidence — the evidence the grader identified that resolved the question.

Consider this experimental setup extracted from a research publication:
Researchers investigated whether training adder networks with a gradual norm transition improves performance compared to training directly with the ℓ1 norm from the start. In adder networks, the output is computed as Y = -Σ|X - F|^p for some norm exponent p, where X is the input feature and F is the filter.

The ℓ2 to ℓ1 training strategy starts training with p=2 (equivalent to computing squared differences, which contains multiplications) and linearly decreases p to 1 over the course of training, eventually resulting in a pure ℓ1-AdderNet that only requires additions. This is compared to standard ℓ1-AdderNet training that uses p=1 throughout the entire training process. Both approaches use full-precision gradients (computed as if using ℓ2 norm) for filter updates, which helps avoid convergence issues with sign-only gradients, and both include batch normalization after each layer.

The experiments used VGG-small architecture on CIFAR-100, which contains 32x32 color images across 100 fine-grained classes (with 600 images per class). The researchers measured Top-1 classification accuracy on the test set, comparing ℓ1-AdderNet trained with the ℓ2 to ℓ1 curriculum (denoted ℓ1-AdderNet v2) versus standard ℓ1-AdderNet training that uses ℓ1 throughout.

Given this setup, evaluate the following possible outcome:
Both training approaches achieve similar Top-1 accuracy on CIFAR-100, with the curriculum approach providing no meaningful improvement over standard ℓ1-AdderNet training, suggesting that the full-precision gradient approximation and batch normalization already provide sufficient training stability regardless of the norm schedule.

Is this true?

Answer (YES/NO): YES